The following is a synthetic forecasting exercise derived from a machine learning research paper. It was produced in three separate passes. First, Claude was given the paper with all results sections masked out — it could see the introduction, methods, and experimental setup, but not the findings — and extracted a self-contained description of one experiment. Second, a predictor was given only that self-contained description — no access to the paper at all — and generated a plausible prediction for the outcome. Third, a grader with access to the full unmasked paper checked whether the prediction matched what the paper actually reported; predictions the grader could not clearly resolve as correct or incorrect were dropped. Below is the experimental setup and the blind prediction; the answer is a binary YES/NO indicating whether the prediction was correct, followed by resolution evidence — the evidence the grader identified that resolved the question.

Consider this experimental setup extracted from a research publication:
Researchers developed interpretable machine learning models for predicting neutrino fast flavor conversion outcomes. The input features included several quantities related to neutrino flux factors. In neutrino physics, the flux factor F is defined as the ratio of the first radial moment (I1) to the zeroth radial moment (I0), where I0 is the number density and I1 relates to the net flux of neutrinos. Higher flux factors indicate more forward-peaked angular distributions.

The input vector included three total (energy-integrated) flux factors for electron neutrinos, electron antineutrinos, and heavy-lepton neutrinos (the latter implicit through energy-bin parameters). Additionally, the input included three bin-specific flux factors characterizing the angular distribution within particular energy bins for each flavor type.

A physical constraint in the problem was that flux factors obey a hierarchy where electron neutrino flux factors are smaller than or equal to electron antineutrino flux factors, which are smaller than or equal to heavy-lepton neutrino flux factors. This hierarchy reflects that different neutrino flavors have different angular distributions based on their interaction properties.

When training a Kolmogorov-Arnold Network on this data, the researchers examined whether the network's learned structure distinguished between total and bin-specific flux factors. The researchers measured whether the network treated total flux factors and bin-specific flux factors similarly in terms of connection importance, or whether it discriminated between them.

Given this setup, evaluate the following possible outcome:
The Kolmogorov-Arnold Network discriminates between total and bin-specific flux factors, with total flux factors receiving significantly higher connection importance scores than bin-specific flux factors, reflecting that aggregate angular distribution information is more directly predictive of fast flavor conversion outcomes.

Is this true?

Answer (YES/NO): NO